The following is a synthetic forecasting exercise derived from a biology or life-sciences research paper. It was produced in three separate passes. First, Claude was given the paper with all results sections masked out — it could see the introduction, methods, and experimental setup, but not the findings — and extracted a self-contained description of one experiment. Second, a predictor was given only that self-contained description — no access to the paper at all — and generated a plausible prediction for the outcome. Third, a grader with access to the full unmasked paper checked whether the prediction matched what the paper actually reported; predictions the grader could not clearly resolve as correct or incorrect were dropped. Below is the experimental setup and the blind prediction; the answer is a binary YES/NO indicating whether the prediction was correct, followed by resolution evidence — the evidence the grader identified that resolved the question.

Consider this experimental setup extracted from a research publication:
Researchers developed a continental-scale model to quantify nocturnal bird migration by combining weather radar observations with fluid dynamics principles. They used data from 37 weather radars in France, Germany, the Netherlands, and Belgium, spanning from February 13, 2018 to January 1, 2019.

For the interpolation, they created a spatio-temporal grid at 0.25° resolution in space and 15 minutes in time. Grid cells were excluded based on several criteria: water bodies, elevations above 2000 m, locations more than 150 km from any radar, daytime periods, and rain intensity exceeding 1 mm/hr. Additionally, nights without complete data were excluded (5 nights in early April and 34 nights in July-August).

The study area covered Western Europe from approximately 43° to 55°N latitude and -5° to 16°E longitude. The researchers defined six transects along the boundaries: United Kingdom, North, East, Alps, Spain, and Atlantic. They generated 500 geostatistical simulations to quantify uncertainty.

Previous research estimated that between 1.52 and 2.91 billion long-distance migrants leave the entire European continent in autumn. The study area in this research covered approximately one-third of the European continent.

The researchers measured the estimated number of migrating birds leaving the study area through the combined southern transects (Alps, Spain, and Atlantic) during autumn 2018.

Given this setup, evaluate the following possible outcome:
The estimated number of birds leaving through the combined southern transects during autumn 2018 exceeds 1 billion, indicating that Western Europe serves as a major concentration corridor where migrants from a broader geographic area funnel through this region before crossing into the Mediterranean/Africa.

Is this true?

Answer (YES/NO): NO